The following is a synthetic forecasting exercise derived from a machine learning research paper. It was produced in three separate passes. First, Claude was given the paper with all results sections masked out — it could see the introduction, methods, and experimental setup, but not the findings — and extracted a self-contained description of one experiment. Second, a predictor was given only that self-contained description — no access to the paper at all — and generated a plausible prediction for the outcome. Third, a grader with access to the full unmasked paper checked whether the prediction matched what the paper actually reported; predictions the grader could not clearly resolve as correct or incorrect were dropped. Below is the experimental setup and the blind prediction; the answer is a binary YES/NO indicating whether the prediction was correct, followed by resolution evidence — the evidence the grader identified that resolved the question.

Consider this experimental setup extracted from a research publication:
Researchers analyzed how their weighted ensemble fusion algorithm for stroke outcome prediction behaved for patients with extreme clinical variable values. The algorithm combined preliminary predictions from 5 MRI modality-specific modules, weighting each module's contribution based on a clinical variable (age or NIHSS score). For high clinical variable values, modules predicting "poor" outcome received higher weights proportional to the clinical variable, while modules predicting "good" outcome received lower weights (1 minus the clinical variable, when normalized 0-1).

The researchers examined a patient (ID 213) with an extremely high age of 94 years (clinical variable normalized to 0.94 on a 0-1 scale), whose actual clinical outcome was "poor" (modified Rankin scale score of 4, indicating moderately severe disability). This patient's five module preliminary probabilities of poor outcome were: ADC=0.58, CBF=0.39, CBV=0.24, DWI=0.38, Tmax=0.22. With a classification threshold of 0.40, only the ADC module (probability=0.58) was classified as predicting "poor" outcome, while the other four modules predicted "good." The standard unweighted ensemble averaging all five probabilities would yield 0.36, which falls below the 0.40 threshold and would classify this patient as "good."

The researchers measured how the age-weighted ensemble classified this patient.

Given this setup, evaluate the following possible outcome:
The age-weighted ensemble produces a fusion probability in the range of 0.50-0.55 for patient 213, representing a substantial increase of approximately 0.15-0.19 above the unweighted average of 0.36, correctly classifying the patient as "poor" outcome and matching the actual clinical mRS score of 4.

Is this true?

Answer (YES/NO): NO